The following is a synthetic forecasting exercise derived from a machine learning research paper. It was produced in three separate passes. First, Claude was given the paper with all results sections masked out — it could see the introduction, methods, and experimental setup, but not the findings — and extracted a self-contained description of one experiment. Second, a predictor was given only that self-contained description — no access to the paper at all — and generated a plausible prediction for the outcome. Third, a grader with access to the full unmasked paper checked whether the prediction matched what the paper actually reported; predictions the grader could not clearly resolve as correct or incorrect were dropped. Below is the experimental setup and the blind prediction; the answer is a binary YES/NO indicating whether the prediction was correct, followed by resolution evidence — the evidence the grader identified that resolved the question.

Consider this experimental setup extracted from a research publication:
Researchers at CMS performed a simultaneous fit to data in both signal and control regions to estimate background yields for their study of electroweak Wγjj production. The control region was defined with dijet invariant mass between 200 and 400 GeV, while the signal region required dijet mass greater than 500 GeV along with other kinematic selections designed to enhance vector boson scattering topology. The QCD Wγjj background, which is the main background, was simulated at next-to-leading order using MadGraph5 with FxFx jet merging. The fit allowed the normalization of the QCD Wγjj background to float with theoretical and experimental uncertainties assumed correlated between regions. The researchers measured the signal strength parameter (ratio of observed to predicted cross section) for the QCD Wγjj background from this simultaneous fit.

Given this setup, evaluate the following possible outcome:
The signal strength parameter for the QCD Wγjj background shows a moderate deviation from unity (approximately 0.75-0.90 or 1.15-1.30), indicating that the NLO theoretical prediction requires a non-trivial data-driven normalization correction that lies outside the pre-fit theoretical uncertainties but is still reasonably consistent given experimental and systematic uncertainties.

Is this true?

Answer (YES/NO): YES